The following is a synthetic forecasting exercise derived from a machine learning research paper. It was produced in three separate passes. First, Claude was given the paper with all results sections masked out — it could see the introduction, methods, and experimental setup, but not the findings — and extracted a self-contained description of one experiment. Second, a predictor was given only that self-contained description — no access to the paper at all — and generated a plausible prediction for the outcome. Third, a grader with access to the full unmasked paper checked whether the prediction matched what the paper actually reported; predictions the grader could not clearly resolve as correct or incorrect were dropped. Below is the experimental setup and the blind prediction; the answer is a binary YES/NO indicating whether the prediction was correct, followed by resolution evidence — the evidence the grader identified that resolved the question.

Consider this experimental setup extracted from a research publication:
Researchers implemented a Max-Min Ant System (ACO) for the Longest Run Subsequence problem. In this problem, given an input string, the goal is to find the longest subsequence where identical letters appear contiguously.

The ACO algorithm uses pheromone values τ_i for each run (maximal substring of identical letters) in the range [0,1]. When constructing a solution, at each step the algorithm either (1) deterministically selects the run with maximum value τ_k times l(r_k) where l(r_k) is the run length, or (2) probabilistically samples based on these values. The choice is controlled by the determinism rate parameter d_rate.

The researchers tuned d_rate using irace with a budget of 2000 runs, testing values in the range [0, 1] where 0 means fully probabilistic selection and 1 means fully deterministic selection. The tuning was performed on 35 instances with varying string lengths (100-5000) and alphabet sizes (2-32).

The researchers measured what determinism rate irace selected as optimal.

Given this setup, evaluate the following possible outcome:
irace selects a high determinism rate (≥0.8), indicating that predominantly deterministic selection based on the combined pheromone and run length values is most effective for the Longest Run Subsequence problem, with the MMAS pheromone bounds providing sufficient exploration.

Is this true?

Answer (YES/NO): YES